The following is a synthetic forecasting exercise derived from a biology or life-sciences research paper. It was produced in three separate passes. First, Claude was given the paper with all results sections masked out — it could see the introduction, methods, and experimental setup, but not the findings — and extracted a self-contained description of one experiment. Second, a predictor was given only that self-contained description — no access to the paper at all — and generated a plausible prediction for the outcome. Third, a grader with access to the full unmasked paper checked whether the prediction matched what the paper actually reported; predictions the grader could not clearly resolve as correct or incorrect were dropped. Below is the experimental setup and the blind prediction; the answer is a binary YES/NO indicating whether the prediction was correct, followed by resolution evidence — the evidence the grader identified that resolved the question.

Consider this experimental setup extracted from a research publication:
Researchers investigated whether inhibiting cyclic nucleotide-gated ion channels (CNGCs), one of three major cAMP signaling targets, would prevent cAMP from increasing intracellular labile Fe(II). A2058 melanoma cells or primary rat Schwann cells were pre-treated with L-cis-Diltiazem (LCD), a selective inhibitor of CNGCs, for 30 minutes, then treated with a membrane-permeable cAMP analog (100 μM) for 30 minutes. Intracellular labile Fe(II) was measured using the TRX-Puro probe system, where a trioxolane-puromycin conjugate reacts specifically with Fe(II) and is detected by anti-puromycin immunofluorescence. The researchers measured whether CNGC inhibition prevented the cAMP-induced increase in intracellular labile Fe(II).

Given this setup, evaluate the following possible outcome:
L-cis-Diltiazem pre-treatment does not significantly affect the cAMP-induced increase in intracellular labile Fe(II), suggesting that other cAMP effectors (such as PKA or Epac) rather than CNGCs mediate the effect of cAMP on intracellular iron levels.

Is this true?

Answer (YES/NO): NO